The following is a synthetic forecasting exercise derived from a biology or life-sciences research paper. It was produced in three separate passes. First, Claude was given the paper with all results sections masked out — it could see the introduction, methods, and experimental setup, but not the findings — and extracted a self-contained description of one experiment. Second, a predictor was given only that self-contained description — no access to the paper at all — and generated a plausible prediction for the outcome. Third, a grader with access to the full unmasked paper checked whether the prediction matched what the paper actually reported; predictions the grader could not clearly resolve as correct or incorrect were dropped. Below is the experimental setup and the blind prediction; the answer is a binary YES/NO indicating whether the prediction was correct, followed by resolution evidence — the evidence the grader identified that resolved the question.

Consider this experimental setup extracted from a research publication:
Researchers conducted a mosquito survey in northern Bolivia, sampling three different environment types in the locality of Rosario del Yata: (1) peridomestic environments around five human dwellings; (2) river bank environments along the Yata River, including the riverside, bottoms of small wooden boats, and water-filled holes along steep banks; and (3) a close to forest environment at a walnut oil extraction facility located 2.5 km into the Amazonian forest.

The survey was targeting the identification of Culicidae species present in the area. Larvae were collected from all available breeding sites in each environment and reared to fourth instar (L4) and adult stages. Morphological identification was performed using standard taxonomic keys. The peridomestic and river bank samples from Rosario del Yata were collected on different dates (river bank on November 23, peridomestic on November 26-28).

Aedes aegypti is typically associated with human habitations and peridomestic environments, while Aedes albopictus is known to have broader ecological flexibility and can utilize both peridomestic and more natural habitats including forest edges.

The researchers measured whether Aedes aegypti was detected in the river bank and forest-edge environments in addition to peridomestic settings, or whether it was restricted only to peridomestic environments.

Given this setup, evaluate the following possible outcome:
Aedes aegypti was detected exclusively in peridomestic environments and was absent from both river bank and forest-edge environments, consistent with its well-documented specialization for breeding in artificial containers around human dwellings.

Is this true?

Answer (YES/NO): YES